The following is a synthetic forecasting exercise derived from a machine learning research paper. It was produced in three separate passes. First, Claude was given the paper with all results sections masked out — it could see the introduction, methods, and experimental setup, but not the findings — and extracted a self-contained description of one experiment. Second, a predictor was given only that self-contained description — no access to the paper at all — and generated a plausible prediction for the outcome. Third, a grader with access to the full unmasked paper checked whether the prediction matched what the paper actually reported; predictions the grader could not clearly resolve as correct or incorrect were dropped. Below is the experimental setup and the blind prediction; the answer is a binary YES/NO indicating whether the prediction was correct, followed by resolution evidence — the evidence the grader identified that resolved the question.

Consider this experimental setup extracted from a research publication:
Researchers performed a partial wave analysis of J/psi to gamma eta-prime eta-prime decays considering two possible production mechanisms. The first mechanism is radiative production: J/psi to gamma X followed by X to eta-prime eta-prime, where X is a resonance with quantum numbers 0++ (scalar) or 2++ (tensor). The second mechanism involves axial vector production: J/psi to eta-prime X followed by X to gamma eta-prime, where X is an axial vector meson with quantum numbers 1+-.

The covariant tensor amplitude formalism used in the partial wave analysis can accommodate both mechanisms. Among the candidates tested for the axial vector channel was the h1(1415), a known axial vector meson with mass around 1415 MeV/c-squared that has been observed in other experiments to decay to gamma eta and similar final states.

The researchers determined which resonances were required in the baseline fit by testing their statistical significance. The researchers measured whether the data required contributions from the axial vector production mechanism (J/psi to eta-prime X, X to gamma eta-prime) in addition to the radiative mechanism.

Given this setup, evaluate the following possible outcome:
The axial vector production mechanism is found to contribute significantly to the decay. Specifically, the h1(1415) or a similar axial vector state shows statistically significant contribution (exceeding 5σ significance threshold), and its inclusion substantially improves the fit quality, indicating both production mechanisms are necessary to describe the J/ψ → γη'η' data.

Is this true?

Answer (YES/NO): YES